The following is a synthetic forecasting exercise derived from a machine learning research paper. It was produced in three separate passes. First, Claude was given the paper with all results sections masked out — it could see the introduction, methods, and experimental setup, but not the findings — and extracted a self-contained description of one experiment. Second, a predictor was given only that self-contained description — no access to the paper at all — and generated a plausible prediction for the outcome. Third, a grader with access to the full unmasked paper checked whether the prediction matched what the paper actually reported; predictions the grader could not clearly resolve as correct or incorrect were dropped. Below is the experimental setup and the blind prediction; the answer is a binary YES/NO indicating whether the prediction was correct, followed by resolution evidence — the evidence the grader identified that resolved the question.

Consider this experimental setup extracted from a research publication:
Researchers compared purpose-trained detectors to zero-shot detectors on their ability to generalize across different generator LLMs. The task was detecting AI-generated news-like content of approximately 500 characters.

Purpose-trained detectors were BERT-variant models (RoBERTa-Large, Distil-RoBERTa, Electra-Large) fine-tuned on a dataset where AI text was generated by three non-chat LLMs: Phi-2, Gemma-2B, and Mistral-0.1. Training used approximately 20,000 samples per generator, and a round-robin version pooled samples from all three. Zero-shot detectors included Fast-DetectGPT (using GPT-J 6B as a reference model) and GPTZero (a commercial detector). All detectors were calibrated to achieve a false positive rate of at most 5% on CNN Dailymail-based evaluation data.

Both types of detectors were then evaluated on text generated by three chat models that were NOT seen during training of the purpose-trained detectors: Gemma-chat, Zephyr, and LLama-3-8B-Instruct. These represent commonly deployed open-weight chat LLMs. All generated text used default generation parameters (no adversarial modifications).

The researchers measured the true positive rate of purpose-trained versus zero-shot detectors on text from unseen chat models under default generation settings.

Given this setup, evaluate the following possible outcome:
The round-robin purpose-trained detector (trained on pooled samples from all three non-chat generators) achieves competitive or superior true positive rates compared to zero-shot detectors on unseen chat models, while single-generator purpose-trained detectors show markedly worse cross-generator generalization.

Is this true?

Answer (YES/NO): NO